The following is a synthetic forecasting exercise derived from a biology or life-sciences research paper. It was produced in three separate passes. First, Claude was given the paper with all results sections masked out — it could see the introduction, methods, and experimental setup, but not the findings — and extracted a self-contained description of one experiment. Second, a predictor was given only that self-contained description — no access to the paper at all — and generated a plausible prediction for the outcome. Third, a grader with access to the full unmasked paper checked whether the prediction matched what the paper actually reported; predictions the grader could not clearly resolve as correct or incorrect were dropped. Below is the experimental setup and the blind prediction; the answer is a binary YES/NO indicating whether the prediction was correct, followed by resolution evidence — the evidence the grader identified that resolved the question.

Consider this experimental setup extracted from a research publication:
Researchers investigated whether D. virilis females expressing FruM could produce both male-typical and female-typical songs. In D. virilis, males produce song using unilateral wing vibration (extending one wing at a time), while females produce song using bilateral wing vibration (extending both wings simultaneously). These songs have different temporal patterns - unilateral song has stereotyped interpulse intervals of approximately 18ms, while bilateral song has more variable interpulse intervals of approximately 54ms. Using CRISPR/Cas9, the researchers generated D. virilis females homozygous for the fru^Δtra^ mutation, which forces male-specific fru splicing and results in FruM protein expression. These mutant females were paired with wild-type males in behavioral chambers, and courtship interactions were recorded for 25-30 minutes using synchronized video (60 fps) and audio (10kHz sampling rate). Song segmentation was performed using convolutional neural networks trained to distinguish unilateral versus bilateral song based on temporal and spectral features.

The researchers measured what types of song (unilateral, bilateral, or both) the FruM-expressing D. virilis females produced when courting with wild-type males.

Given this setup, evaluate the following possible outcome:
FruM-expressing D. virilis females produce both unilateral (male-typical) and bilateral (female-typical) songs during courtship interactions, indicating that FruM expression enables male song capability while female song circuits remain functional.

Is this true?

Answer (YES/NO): YES